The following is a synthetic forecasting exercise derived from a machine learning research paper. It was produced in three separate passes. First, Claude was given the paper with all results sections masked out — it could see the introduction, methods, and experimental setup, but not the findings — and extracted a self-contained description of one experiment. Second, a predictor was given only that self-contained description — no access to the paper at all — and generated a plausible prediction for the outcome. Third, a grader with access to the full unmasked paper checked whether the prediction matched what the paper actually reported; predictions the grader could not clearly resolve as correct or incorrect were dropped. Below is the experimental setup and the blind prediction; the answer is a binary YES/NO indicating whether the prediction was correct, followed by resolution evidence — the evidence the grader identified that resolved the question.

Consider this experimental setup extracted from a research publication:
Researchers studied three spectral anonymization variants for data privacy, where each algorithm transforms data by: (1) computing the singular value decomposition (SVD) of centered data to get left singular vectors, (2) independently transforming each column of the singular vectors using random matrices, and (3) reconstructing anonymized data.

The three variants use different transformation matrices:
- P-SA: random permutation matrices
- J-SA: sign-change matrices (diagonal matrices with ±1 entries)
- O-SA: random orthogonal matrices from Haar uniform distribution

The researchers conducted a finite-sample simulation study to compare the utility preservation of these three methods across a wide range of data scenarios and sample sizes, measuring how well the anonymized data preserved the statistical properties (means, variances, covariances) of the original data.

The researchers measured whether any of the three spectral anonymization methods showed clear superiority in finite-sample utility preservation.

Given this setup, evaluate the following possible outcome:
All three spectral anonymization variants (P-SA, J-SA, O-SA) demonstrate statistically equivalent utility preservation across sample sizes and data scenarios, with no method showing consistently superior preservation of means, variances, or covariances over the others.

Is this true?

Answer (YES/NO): NO